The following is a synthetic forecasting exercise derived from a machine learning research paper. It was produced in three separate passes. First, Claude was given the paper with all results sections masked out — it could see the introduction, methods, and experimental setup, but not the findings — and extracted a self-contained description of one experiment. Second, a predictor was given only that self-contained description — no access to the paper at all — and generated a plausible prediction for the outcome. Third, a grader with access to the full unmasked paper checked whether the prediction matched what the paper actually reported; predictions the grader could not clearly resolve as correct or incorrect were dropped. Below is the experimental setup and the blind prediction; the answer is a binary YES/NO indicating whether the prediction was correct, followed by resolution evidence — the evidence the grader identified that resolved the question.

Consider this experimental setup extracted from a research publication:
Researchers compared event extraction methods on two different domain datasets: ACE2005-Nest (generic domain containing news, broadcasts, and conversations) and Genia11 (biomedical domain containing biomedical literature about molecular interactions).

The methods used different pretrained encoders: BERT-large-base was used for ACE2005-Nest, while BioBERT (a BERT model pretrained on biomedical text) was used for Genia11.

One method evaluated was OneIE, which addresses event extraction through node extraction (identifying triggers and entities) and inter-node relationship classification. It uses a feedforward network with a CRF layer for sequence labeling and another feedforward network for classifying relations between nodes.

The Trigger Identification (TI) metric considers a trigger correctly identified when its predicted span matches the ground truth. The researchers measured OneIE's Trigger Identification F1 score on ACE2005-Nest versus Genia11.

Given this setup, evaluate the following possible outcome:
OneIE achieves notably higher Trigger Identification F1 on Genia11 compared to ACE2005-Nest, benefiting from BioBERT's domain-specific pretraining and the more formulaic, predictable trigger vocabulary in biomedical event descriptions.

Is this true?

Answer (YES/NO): NO